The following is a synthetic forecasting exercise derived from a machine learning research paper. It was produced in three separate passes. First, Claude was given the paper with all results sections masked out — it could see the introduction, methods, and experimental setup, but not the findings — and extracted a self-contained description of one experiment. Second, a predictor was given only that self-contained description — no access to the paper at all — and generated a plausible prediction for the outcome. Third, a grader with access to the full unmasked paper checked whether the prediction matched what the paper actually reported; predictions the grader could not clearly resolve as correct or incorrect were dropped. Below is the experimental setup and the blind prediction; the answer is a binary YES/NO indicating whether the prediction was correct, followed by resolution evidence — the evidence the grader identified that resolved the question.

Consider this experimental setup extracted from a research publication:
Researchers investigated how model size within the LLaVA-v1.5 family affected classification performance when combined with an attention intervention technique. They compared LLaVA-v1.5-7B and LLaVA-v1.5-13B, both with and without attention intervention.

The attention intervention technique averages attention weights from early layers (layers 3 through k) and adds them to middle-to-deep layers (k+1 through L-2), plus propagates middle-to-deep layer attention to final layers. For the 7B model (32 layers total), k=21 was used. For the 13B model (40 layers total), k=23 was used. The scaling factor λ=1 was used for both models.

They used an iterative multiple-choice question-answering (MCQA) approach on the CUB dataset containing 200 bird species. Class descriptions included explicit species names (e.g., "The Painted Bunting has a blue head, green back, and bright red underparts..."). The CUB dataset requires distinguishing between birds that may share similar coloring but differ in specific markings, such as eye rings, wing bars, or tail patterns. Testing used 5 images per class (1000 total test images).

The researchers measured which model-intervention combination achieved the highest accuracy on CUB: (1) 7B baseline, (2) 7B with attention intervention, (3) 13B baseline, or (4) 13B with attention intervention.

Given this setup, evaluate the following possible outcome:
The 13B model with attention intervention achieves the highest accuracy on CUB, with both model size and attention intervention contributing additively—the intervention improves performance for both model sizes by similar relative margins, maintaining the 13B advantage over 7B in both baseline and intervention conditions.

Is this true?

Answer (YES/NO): NO